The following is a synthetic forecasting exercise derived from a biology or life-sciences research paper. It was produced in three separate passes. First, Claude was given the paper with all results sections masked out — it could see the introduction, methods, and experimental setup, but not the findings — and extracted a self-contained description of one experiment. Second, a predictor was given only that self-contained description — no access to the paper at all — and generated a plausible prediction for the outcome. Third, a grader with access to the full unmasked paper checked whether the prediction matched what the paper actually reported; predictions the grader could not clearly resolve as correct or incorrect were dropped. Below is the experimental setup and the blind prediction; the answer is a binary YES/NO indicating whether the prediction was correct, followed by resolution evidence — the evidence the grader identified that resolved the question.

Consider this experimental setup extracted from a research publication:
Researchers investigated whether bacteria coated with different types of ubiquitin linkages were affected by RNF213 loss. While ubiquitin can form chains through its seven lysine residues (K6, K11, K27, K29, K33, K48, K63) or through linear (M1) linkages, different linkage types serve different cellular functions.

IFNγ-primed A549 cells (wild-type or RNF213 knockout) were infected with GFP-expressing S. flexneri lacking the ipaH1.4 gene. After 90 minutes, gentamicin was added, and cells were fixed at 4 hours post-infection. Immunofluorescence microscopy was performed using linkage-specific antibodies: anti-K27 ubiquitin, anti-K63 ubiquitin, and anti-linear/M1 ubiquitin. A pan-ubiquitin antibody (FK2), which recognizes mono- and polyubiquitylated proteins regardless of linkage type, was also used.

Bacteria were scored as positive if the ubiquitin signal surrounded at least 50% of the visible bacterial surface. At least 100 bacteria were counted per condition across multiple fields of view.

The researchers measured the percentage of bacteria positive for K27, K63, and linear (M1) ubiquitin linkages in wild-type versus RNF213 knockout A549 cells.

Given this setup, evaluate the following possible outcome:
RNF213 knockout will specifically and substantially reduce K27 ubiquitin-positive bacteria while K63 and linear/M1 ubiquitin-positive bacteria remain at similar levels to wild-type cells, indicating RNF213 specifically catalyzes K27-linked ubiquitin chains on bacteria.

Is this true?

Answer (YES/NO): NO